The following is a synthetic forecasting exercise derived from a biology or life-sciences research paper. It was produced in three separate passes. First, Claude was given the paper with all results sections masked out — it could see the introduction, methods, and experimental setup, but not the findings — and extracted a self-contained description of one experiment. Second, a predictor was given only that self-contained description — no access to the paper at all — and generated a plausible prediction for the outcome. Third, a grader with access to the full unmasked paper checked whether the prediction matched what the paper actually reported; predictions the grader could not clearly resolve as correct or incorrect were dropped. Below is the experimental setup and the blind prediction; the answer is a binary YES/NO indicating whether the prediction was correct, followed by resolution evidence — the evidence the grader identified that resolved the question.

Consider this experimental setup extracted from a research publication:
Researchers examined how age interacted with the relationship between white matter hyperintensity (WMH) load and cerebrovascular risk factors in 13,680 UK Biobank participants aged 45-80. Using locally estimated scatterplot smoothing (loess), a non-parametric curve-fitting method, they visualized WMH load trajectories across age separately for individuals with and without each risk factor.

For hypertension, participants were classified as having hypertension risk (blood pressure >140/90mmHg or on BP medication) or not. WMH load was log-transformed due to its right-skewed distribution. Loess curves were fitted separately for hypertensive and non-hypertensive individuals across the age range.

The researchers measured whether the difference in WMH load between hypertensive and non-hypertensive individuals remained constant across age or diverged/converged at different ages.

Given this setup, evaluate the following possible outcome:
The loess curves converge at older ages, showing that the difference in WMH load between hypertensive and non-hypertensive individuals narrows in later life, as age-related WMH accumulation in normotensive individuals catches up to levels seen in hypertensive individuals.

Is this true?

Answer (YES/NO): NO